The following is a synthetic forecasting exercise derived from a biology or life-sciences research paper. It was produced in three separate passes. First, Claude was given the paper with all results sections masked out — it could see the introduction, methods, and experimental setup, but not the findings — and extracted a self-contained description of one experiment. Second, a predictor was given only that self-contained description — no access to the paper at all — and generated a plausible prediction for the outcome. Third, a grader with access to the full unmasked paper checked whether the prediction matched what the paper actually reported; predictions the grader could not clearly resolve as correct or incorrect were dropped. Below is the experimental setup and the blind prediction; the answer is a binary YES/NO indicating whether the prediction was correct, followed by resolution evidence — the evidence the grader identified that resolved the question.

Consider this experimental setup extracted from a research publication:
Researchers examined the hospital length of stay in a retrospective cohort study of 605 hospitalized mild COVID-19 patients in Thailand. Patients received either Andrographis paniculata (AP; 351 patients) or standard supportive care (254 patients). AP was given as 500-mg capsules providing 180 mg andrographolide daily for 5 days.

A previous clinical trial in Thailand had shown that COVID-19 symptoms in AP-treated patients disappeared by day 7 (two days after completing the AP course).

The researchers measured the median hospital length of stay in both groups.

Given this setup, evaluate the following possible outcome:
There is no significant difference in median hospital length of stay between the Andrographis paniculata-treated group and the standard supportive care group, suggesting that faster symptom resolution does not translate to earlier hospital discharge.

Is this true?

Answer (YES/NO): NO